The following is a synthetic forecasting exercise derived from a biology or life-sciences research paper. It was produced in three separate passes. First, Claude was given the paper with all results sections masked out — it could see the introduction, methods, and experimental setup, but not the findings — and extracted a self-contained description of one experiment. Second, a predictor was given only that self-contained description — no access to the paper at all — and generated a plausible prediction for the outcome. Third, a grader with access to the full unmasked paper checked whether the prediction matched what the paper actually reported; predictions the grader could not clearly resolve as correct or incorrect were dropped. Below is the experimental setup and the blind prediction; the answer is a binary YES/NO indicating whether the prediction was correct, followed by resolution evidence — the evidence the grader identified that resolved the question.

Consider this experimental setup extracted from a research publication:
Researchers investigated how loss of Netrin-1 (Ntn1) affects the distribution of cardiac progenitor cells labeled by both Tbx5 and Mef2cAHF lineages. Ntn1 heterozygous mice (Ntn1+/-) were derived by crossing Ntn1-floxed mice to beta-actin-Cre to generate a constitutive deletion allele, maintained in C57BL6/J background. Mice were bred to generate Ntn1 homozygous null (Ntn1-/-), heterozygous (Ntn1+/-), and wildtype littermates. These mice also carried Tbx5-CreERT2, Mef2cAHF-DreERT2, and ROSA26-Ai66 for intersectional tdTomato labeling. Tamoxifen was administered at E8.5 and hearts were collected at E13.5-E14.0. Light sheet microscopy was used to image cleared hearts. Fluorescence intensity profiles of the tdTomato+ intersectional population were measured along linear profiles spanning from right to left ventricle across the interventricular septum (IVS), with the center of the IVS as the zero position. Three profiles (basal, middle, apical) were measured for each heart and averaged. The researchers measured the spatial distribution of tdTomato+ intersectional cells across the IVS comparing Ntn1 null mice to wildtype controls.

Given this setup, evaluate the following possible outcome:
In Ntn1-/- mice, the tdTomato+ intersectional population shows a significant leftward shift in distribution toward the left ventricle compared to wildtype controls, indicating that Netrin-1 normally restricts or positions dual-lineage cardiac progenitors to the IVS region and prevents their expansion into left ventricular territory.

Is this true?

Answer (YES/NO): YES